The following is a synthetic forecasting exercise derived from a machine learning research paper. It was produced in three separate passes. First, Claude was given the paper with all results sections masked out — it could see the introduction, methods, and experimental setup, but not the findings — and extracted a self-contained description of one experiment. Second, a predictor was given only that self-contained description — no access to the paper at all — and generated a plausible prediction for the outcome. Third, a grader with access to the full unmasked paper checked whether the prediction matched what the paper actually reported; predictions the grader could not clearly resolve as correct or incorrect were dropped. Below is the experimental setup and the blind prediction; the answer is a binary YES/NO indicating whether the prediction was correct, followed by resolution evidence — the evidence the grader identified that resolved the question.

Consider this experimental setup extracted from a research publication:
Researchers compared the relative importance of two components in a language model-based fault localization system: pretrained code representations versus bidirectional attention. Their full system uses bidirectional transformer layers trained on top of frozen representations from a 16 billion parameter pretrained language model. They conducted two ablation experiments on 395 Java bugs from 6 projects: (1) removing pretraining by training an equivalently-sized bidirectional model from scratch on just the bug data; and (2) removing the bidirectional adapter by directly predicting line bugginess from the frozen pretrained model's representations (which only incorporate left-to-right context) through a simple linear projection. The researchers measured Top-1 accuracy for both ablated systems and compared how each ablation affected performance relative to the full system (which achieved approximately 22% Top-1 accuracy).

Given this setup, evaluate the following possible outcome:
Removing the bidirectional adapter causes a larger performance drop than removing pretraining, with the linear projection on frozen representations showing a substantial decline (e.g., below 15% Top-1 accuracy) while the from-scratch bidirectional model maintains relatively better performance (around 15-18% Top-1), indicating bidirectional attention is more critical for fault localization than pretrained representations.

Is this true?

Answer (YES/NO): NO